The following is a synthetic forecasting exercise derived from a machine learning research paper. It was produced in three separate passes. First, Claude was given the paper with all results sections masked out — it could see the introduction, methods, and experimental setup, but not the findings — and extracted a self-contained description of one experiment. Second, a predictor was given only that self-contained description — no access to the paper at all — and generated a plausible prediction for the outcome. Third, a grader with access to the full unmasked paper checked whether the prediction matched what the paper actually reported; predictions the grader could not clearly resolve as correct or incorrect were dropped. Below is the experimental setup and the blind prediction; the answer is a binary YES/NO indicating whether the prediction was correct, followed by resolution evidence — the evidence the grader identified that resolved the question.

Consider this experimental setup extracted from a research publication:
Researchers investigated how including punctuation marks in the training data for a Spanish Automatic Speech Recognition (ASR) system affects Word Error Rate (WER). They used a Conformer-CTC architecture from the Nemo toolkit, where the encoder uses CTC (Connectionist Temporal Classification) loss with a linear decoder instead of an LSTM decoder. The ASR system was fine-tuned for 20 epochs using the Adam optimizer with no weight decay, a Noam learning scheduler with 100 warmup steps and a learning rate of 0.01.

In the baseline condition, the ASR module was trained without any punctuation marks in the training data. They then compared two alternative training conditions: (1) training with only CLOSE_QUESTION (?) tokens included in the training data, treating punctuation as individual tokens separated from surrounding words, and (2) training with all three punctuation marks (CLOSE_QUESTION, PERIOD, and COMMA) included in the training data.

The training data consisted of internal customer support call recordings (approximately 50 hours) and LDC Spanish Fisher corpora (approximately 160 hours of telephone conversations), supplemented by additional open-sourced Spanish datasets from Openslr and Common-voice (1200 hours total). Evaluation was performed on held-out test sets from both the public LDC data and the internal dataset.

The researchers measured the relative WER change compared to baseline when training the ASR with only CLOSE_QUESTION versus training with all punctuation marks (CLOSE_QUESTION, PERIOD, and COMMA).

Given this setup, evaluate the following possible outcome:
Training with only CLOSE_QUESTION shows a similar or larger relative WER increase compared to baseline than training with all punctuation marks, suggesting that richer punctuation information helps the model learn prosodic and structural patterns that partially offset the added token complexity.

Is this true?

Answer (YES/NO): NO